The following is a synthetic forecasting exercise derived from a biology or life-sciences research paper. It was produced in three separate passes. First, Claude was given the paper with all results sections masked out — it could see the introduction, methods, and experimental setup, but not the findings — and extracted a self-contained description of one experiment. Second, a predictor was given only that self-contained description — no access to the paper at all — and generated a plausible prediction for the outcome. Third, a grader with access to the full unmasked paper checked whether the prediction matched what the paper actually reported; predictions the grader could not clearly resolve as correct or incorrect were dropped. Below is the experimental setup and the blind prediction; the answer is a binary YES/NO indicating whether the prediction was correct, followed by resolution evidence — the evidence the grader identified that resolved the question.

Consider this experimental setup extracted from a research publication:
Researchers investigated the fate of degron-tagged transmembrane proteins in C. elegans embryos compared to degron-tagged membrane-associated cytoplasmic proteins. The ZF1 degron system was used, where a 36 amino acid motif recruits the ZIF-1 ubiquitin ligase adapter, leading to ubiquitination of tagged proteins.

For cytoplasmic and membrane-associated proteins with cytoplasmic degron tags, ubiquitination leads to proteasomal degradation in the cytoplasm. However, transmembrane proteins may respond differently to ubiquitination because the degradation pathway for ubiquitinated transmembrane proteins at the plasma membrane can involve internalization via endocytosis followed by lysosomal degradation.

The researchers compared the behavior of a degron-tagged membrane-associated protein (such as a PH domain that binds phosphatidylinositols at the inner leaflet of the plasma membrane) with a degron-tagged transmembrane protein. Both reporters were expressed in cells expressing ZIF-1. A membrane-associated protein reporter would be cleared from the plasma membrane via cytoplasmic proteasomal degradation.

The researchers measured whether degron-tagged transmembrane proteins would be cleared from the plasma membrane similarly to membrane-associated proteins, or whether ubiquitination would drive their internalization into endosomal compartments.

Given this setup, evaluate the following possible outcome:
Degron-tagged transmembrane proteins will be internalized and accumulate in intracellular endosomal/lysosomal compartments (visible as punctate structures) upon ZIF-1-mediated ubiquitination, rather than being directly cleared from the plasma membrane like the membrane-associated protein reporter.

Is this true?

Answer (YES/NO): YES